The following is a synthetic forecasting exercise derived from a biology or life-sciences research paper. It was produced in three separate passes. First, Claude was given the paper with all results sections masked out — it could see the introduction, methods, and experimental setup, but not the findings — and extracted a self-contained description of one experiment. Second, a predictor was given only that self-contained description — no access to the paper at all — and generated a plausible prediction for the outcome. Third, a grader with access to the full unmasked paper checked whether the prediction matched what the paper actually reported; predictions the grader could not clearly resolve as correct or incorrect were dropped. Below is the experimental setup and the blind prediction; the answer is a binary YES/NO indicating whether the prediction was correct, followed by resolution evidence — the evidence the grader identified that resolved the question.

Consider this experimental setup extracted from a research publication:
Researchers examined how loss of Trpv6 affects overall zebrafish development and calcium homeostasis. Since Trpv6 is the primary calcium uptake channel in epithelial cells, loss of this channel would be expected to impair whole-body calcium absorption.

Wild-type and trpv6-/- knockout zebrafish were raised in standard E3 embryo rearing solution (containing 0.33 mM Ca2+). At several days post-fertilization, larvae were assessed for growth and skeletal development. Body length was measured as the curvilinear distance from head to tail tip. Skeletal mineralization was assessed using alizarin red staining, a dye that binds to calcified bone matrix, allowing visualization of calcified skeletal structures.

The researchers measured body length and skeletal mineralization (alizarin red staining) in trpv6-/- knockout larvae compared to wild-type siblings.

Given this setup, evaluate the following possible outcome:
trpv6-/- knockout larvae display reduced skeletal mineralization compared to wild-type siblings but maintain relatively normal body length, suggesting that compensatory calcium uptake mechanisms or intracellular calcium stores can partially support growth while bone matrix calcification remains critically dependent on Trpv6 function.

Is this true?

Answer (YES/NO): YES